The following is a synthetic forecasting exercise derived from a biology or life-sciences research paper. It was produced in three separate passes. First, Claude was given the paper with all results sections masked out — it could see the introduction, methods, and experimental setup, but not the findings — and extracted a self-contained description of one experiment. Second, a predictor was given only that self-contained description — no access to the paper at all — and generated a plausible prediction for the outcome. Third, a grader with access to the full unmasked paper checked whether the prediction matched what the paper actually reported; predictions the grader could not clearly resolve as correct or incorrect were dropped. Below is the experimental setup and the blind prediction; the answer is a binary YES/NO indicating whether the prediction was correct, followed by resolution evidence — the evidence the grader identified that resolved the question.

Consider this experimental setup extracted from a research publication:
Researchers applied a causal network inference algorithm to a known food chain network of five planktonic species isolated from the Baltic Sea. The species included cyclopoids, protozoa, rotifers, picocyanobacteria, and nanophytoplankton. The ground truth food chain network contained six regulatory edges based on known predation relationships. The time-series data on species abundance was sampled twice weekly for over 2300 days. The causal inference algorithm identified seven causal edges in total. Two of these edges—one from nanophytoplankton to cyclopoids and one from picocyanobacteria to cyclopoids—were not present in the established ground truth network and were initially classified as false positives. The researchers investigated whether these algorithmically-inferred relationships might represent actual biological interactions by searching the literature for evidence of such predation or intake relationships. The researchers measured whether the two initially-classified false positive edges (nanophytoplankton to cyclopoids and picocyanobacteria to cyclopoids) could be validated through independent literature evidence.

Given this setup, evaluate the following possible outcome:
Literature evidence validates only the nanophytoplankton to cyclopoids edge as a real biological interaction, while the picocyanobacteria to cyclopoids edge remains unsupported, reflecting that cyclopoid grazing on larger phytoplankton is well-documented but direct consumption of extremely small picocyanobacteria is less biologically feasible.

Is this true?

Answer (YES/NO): NO